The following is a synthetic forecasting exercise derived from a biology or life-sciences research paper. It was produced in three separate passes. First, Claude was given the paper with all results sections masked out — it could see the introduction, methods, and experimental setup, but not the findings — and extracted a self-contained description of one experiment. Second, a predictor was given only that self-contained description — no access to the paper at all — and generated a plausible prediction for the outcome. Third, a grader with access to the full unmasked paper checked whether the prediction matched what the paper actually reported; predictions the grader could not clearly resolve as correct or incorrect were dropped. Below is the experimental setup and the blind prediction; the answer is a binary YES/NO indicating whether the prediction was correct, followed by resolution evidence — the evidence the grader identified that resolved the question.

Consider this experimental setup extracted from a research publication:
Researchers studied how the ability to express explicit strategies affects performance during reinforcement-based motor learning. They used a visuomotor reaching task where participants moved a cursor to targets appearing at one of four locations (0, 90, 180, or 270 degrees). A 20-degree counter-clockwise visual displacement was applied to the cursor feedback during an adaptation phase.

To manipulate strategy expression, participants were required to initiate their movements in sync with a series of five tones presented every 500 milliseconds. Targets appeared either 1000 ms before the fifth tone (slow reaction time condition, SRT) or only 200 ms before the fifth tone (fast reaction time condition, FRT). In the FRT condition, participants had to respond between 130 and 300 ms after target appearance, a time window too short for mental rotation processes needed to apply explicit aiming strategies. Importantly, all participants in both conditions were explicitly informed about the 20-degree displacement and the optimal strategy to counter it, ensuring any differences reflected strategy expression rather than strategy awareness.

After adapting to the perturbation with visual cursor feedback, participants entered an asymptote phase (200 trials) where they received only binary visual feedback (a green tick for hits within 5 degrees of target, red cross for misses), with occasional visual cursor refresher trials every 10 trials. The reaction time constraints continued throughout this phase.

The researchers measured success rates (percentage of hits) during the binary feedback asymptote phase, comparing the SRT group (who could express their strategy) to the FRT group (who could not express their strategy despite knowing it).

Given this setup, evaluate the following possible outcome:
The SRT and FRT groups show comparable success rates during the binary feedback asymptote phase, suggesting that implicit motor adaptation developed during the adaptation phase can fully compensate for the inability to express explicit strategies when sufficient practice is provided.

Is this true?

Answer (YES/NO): NO